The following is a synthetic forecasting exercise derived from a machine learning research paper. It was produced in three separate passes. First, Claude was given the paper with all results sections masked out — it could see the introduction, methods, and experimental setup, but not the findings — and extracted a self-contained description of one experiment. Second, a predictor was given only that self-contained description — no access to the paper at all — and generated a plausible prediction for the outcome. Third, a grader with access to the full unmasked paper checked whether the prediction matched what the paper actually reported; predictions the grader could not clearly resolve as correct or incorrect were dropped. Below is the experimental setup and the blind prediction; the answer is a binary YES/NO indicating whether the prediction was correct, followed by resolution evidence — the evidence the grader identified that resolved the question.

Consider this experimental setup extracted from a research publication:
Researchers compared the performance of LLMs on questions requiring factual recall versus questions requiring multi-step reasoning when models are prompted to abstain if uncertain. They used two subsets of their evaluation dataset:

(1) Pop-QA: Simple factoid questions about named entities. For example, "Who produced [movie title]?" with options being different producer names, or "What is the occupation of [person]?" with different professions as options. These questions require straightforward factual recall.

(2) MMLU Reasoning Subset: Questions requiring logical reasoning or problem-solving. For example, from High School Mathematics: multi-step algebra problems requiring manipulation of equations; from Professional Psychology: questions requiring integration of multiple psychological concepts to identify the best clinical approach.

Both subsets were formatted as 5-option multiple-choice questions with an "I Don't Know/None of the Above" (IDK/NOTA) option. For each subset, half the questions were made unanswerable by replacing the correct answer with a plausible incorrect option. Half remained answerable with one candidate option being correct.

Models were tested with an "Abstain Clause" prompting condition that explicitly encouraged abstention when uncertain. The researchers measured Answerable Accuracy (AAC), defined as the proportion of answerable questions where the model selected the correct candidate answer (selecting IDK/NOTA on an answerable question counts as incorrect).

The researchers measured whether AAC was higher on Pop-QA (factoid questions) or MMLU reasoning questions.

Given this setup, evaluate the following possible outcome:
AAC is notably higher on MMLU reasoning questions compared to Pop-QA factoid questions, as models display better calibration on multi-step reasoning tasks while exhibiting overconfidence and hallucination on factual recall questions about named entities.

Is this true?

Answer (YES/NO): NO